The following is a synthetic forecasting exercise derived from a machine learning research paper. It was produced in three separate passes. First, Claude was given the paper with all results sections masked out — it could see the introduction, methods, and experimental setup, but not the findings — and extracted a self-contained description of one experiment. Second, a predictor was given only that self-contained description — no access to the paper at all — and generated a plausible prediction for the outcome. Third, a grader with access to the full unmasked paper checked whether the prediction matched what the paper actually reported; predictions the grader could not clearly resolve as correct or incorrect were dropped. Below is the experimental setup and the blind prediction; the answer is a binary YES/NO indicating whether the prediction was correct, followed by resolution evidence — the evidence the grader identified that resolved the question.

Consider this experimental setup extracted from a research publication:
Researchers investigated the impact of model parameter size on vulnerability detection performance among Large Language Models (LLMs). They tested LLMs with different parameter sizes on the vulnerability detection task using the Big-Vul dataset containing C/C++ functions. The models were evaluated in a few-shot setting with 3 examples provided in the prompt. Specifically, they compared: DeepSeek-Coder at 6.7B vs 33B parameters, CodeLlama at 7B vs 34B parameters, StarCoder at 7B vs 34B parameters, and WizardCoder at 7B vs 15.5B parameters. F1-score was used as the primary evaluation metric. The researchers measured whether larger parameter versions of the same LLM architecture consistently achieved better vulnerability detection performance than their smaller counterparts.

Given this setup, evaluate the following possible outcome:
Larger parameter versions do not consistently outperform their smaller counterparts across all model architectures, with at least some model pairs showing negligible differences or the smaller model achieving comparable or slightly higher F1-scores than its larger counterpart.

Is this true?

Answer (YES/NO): YES